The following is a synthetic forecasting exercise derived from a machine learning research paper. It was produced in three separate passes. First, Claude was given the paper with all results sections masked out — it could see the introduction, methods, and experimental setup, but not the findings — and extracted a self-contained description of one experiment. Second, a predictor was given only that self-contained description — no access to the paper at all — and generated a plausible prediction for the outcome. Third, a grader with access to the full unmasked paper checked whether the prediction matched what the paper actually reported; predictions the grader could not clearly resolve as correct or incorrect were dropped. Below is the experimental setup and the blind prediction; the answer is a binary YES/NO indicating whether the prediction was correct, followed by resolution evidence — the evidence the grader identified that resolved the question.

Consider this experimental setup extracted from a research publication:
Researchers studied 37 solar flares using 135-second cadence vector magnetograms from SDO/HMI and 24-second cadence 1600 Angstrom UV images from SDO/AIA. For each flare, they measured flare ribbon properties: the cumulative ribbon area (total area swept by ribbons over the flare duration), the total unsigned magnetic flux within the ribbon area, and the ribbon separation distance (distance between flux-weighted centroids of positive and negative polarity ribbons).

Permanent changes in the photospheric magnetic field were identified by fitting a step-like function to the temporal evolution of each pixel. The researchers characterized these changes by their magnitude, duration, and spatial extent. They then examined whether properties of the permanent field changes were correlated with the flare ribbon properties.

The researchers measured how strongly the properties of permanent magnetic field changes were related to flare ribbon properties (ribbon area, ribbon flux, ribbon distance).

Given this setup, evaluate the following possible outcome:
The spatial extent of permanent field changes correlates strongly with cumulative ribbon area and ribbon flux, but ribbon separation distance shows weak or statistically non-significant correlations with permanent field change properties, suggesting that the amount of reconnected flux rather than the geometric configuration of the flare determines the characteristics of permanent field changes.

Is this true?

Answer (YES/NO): NO